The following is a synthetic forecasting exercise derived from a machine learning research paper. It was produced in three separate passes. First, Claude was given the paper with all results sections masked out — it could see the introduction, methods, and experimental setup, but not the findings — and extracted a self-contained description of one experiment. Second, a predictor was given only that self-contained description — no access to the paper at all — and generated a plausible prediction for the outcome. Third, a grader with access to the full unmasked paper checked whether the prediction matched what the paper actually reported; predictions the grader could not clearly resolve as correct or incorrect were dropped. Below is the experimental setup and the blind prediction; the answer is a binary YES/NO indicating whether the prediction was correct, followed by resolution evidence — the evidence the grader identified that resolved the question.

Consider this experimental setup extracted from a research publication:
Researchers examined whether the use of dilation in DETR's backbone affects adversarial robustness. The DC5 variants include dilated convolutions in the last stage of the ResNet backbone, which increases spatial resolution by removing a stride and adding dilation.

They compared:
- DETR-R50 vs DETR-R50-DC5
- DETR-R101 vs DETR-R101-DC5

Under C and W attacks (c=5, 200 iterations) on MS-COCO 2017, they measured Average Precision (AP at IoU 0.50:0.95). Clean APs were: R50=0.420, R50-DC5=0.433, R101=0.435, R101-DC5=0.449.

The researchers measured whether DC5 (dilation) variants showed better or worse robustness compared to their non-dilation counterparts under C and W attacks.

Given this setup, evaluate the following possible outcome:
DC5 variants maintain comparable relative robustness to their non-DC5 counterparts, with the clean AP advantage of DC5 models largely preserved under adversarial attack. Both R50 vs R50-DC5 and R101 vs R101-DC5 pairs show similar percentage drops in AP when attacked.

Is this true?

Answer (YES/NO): NO